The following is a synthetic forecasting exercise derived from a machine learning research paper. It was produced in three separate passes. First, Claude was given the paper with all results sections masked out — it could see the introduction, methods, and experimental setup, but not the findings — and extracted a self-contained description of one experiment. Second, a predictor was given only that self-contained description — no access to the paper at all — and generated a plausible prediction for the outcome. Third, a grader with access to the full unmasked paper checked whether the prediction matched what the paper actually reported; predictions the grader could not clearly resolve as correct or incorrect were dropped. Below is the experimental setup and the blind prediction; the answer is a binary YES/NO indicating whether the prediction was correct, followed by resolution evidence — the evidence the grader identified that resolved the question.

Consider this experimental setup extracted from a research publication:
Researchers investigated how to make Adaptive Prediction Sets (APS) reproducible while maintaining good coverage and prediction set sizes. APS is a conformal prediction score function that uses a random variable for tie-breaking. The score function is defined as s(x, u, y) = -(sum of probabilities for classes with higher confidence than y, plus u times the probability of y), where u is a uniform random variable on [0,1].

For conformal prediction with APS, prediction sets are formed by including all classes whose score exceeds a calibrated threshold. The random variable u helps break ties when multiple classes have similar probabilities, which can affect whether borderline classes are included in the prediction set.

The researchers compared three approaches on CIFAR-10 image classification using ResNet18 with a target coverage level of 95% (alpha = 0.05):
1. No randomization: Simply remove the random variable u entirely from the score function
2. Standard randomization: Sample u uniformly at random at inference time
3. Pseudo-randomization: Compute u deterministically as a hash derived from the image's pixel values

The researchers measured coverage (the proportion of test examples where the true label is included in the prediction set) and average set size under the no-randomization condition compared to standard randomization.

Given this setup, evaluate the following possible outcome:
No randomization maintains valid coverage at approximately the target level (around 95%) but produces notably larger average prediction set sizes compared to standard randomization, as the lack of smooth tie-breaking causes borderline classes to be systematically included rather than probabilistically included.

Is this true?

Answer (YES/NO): YES